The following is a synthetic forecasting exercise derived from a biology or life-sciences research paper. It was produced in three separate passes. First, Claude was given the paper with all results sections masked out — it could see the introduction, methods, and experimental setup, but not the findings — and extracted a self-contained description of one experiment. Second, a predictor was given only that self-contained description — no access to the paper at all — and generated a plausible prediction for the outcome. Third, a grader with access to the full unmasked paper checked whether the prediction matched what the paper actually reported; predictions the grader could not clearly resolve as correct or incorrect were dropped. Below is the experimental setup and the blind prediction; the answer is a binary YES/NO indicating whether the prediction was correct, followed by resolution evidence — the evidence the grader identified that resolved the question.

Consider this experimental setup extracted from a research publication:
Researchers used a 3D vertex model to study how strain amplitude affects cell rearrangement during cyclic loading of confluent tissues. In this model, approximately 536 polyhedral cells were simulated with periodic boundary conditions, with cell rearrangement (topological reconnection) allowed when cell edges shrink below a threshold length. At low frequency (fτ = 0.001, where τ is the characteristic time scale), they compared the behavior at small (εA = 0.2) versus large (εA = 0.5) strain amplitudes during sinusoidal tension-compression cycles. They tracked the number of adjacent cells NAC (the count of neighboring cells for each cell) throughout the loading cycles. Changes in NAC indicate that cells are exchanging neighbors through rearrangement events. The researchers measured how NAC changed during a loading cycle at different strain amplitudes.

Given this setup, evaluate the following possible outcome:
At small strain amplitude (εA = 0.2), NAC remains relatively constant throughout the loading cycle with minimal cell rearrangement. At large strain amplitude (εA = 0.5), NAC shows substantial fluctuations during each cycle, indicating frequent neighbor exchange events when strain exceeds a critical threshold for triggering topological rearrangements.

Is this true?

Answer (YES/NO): YES